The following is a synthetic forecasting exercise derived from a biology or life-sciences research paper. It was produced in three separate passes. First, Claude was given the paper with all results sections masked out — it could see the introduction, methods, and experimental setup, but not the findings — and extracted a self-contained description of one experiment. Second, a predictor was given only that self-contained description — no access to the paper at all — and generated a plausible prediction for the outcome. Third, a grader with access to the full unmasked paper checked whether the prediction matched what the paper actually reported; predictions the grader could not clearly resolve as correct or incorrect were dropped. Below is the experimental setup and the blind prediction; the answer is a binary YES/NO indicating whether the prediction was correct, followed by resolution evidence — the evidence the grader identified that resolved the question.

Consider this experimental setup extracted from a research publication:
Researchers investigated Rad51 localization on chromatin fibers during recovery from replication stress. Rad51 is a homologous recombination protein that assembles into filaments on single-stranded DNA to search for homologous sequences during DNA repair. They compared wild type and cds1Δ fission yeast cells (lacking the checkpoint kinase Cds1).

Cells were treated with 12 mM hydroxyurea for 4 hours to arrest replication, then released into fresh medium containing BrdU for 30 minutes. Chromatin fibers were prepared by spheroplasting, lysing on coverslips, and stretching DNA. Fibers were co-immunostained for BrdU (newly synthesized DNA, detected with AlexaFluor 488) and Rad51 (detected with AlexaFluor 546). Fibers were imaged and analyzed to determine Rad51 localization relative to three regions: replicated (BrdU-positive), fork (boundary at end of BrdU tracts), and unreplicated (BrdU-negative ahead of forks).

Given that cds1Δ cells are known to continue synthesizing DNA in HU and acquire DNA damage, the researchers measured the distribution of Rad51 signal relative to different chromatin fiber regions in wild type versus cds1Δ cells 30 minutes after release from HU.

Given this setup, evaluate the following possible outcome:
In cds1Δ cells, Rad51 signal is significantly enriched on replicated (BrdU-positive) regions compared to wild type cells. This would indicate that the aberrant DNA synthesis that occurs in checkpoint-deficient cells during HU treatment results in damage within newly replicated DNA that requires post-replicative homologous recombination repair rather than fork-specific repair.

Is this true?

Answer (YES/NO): NO